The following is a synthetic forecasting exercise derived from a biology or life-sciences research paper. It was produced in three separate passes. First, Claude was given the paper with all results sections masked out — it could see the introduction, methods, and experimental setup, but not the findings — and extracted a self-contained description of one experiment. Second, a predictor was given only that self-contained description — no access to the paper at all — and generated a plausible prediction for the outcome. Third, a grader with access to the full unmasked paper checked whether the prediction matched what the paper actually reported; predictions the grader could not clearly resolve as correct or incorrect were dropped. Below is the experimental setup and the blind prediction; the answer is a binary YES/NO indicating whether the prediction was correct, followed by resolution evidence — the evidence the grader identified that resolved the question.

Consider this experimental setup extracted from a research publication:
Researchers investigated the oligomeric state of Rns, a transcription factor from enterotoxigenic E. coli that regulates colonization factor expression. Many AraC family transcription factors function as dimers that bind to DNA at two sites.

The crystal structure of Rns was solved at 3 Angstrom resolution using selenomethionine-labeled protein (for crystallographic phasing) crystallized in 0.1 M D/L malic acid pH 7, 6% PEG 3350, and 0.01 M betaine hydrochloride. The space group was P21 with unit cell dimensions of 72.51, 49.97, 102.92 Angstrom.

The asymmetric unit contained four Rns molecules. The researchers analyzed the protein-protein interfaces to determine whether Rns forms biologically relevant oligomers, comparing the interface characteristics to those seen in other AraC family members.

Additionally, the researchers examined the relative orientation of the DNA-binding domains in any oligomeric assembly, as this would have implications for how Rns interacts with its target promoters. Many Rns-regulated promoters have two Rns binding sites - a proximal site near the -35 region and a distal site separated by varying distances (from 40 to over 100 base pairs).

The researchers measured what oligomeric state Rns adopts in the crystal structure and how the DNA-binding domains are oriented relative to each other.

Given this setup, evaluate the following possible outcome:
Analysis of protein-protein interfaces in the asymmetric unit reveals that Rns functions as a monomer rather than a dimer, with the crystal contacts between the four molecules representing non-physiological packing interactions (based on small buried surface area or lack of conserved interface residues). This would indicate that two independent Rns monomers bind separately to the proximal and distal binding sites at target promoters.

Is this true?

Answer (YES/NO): NO